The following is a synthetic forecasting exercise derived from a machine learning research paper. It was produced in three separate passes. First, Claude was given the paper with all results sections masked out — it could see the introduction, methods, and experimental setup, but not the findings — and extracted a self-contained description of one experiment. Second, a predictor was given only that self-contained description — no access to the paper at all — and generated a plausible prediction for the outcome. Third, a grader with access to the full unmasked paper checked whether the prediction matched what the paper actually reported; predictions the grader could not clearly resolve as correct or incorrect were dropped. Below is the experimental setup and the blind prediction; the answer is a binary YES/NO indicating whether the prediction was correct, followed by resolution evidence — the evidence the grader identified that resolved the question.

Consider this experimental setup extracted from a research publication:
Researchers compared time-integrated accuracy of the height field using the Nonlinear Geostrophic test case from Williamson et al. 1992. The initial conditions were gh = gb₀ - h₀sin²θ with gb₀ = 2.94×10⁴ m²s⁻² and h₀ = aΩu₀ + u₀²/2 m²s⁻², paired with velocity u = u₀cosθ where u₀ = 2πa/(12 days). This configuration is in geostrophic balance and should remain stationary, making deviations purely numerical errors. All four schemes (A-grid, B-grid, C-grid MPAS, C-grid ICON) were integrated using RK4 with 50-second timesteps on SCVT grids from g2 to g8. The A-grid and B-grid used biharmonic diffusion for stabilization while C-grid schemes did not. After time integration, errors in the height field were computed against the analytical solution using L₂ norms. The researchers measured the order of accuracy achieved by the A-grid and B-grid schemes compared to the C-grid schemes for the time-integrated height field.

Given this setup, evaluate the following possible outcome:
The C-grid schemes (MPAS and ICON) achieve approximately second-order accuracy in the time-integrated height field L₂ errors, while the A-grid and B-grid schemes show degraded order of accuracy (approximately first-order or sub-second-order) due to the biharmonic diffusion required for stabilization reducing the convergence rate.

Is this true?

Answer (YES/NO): NO